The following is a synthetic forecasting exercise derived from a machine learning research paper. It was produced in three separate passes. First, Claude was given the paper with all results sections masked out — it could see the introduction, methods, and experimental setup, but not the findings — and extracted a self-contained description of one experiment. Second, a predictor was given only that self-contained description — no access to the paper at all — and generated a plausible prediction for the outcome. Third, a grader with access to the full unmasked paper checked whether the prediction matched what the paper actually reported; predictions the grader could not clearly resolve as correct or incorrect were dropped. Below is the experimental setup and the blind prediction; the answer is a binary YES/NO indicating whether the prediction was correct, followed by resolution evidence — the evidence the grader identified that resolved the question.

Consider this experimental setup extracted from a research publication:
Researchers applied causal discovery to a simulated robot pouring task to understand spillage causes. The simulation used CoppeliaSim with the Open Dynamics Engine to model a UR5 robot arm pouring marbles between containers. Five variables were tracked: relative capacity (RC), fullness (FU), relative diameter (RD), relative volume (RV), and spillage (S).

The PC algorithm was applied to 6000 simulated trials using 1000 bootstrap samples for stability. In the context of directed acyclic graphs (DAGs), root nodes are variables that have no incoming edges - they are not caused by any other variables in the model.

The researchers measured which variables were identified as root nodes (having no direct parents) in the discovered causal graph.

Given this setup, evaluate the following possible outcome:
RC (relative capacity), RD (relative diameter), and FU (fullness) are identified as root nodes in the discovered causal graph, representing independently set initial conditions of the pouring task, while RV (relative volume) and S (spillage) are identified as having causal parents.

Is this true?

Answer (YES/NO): YES